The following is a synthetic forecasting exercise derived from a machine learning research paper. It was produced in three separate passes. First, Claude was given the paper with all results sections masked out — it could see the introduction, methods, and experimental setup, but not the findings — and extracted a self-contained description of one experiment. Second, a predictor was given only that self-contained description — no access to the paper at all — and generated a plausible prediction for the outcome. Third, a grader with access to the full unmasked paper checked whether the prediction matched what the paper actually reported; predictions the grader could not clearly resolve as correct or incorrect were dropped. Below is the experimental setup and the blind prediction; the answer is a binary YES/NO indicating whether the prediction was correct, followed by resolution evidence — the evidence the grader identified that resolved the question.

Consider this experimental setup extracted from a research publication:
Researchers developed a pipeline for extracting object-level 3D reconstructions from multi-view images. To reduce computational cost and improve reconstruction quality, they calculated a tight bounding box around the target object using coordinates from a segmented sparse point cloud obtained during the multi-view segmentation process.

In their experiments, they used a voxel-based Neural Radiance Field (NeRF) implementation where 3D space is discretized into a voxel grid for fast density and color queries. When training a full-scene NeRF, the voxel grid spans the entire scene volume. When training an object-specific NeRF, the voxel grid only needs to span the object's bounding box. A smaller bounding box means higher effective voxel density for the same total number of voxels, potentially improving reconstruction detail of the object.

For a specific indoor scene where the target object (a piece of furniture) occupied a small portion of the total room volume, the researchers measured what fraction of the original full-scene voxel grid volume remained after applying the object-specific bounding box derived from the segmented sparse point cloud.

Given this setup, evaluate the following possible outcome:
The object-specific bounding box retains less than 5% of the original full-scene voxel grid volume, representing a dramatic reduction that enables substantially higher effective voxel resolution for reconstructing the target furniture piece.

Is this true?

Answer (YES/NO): YES